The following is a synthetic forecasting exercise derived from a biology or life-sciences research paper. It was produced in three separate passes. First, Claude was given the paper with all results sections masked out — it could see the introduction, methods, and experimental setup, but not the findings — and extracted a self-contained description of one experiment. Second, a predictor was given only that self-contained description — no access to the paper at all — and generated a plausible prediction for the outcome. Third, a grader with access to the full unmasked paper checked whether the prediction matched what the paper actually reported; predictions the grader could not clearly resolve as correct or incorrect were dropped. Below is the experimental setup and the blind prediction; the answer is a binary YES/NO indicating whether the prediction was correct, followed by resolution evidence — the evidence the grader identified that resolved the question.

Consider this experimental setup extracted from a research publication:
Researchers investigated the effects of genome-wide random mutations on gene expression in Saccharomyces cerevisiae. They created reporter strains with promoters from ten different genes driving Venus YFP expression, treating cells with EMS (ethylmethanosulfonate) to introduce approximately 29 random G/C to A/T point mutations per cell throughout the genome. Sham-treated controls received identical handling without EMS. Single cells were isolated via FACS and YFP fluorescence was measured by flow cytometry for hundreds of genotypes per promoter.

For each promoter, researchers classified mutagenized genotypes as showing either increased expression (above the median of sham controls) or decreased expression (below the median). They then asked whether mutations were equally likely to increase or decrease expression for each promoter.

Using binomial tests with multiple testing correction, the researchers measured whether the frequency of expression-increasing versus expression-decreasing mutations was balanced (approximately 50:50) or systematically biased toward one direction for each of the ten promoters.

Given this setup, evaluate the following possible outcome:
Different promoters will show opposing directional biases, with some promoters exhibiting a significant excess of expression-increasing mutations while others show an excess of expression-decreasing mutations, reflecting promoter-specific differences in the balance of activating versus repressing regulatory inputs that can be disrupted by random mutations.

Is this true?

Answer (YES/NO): YES